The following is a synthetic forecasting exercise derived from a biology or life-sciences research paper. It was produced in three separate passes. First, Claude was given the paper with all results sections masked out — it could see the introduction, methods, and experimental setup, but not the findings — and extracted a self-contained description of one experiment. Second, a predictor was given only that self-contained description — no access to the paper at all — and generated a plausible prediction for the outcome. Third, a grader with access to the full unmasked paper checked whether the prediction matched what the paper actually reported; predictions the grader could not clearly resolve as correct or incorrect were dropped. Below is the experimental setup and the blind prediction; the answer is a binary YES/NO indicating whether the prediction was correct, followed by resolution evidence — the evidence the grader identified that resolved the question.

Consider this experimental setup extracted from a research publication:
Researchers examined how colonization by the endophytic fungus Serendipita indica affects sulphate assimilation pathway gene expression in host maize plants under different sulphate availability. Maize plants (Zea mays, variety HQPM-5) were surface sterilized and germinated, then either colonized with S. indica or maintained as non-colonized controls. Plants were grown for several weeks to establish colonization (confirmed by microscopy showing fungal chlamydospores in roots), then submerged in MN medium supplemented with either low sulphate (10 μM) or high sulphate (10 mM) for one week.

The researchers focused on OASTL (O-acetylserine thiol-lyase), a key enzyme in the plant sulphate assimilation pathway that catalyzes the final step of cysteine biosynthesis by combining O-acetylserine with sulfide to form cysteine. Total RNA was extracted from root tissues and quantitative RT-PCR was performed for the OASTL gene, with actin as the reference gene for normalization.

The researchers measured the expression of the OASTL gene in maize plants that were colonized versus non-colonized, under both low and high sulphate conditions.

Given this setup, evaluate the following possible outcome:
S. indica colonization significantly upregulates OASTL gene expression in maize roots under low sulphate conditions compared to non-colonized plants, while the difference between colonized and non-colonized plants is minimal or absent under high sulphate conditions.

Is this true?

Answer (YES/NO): NO